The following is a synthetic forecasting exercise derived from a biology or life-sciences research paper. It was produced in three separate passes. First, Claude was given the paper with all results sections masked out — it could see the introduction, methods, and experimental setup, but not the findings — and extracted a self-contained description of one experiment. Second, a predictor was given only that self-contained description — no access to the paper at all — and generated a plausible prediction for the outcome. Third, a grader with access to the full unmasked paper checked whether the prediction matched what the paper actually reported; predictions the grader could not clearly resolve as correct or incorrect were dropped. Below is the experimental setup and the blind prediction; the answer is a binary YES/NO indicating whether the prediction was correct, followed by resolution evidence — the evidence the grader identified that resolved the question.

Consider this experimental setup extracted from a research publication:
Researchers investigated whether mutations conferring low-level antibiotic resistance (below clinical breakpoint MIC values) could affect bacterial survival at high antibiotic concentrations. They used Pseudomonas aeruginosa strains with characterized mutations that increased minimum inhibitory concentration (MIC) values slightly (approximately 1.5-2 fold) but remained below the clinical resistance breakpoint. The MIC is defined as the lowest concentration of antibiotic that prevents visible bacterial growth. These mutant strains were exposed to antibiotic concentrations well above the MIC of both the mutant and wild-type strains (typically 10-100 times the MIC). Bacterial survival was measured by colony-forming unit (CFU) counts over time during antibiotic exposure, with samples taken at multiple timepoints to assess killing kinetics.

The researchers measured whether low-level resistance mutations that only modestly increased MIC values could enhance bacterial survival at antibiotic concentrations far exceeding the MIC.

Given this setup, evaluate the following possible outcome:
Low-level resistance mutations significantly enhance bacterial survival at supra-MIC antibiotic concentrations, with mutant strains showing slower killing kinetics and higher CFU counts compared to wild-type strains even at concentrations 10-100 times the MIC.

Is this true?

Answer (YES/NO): YES